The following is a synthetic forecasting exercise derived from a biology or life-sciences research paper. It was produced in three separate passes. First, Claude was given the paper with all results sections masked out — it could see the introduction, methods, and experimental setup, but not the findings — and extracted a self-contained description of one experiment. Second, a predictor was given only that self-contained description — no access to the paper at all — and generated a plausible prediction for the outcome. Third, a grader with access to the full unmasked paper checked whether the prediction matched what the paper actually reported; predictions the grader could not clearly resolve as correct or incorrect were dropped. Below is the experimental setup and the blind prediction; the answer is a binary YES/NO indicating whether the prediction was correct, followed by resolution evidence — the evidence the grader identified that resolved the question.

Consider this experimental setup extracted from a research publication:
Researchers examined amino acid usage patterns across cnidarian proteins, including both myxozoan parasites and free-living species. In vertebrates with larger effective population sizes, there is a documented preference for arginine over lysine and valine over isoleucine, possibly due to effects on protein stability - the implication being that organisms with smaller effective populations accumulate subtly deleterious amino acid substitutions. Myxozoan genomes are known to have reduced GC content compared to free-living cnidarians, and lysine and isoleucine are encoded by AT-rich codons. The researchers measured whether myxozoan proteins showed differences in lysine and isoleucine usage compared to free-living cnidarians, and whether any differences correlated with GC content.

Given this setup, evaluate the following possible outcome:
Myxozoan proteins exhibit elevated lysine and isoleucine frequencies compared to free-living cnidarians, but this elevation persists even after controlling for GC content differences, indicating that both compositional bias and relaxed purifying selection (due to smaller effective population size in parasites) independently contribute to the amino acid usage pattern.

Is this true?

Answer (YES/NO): NO